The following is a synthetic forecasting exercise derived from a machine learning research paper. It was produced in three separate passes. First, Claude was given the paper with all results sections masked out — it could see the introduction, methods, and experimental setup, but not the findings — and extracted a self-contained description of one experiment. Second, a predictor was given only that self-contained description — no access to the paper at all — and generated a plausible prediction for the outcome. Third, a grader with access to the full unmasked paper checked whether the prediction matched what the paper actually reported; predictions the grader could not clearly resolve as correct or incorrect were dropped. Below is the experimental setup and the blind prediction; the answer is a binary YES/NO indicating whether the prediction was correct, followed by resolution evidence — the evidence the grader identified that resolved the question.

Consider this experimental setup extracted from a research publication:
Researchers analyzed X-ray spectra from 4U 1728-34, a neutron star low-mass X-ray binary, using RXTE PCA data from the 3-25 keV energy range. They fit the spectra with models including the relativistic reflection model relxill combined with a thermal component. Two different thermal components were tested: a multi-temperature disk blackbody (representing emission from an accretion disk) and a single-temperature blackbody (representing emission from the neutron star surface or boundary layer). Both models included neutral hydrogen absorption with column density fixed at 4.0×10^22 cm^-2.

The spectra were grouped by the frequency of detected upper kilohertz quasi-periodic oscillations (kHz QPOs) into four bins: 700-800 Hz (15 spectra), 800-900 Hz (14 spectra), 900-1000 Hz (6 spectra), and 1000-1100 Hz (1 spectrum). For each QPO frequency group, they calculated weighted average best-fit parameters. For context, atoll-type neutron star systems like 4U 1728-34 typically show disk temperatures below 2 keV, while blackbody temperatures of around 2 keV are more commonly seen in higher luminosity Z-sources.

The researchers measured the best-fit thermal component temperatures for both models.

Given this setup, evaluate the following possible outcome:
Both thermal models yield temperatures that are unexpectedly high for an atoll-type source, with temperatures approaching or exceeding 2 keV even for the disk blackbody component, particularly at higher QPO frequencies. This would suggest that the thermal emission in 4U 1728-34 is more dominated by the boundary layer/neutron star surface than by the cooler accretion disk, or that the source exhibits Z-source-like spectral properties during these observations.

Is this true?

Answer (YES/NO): NO